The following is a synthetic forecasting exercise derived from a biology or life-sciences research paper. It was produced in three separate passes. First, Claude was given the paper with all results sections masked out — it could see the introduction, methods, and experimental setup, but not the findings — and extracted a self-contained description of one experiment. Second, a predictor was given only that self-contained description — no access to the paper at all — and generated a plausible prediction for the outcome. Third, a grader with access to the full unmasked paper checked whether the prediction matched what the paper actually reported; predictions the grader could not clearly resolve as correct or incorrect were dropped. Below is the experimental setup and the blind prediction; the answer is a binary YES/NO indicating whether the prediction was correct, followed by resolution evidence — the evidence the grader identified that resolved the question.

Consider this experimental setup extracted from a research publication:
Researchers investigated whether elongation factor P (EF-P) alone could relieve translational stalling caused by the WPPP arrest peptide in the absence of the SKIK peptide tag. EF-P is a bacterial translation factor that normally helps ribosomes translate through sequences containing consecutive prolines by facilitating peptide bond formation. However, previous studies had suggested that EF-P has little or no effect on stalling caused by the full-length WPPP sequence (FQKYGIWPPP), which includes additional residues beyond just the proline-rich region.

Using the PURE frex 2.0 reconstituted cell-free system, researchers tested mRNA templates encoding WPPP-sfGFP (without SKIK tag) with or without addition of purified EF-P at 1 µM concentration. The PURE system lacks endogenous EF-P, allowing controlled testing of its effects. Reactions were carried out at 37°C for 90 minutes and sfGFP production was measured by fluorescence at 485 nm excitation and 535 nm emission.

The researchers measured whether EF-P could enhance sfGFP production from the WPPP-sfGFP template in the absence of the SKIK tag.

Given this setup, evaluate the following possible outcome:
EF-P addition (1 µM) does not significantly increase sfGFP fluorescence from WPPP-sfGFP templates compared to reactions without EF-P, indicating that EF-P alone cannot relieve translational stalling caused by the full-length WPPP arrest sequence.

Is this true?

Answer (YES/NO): YES